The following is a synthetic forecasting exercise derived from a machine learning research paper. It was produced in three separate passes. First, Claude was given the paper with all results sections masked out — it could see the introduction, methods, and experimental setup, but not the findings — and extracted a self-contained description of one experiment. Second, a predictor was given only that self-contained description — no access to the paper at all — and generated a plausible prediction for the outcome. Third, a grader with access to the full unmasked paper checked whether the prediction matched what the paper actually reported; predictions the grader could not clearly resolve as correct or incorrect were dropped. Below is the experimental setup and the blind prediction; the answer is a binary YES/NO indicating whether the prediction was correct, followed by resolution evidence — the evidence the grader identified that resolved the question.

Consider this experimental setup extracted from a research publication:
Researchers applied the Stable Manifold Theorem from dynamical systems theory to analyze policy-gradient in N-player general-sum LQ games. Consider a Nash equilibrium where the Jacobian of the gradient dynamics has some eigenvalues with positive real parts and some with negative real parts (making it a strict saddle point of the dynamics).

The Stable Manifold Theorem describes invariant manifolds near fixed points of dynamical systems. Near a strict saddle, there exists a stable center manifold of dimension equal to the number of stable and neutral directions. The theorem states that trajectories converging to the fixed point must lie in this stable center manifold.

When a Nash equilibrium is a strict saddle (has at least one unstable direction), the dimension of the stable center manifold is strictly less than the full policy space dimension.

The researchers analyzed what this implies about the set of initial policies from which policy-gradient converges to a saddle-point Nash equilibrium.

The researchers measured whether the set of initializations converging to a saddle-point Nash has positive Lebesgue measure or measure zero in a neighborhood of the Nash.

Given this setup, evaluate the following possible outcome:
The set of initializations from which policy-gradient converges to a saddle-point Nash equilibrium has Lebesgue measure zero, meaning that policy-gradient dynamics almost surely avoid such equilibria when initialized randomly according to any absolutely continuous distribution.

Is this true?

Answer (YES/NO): YES